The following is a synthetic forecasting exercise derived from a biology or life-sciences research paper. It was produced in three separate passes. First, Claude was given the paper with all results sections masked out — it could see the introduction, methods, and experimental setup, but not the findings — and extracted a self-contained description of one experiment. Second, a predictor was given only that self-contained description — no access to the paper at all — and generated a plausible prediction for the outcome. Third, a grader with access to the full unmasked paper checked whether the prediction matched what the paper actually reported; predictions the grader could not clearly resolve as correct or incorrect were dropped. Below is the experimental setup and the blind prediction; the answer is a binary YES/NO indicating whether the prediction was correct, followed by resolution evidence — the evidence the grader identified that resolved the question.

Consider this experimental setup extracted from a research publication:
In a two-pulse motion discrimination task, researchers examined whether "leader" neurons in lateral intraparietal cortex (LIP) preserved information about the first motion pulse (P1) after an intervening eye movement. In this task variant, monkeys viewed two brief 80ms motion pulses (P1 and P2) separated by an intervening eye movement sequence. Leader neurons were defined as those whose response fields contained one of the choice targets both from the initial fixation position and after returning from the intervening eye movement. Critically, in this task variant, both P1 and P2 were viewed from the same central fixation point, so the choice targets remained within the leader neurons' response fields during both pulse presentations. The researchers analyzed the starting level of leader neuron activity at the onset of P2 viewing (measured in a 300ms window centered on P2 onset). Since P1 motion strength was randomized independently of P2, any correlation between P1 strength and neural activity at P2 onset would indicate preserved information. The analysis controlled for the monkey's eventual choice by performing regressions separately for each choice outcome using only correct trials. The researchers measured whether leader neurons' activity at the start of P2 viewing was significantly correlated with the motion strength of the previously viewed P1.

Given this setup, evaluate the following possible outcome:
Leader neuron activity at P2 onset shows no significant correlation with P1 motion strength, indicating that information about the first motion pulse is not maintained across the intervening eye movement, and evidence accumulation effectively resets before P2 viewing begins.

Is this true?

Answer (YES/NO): NO